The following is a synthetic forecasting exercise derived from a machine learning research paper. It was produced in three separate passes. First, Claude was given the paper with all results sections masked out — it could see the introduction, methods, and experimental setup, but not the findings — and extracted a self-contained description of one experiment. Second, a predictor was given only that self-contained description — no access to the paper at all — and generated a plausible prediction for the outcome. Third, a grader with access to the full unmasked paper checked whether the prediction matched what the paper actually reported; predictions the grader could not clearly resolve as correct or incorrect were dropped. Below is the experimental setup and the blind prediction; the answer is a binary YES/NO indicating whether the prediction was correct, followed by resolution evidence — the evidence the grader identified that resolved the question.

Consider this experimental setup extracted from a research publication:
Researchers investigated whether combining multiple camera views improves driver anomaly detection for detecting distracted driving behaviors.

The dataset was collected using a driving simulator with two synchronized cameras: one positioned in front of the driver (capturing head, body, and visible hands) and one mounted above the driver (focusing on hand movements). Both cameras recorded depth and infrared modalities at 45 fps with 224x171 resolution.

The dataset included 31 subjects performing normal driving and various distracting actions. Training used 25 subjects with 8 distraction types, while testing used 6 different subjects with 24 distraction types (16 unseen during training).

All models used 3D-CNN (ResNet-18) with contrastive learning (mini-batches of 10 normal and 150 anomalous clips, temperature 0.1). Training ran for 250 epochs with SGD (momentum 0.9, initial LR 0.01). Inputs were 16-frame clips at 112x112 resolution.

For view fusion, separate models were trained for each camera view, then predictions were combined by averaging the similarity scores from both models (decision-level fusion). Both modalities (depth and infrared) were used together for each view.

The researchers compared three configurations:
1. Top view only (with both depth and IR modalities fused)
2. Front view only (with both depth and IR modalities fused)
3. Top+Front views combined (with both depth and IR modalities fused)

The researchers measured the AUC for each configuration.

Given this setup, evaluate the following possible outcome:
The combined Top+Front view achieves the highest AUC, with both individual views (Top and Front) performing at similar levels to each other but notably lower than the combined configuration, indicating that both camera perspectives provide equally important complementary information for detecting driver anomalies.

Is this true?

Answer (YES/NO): YES